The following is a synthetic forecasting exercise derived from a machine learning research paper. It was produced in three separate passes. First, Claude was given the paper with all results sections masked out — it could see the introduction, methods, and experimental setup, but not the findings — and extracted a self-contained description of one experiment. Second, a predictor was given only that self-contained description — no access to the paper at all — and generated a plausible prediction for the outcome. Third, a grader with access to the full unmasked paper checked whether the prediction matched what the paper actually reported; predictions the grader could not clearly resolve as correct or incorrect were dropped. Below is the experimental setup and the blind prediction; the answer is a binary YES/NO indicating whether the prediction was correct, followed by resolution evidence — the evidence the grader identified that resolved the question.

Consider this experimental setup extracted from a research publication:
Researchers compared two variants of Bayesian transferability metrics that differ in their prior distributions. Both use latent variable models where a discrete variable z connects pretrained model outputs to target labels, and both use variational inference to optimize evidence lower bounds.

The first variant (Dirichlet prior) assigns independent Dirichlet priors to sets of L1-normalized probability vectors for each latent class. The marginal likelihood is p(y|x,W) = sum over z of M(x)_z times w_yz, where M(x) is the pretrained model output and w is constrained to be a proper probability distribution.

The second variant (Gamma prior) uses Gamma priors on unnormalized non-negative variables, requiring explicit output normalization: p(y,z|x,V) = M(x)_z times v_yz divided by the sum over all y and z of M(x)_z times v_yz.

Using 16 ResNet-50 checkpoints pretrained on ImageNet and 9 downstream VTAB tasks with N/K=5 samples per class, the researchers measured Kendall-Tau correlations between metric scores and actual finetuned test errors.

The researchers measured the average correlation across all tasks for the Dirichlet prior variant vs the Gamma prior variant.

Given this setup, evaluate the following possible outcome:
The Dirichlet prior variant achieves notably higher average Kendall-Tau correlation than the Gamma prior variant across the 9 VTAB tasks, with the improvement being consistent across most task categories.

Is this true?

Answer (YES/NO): NO